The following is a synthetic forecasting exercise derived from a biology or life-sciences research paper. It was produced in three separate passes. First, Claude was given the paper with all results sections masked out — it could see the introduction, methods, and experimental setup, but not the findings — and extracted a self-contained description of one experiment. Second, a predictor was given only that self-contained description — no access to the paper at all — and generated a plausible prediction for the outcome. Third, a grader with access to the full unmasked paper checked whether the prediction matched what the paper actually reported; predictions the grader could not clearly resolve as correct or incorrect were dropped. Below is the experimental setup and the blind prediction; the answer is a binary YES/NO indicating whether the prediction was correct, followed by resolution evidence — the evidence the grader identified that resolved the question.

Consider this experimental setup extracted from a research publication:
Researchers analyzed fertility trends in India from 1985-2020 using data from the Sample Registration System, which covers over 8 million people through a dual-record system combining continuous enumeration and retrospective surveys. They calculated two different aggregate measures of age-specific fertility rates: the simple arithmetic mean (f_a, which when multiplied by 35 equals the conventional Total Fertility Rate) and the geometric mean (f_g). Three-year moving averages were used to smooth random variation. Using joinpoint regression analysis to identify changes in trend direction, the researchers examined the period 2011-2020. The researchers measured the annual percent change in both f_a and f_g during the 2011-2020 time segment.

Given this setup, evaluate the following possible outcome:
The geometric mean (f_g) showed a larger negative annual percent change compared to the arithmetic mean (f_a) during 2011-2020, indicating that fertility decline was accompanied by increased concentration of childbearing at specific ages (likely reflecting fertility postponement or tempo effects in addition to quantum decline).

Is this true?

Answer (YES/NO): NO